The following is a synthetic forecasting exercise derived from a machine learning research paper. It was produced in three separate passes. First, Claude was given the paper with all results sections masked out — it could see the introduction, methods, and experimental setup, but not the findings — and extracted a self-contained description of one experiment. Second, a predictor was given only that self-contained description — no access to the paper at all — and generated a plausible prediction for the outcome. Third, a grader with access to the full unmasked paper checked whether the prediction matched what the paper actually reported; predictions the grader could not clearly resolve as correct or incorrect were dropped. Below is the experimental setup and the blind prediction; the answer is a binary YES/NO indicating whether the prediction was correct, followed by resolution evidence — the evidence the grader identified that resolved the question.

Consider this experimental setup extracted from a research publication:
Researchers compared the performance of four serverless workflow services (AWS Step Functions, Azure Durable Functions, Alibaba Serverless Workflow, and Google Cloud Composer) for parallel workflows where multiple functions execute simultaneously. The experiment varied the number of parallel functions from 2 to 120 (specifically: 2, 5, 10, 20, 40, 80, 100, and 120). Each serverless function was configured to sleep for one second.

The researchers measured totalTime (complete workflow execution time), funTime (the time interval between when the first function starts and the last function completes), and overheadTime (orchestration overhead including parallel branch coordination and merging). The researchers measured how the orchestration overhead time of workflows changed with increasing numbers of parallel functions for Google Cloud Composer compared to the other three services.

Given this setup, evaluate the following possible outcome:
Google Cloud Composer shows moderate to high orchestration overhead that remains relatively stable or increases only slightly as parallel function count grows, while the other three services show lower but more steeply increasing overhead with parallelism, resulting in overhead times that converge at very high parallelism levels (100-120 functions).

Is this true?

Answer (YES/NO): NO